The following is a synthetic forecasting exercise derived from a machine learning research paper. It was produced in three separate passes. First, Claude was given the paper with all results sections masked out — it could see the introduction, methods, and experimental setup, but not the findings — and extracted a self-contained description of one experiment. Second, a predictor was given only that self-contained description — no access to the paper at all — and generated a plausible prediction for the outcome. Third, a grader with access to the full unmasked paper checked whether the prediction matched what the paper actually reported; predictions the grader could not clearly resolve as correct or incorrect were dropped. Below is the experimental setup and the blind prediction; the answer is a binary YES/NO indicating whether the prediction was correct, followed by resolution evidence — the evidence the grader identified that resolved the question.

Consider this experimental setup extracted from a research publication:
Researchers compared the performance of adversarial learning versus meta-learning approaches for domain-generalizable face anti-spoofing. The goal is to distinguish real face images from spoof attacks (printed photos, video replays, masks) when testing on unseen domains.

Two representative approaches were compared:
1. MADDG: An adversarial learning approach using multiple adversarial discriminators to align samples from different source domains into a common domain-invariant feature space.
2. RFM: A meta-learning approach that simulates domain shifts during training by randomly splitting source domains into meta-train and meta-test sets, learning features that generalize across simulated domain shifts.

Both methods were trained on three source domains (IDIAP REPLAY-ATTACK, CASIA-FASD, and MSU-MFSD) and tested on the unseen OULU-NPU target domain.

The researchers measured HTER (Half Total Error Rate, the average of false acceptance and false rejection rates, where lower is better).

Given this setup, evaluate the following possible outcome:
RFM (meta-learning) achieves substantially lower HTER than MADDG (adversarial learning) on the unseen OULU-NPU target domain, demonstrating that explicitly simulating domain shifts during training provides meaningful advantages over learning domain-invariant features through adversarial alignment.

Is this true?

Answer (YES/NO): YES